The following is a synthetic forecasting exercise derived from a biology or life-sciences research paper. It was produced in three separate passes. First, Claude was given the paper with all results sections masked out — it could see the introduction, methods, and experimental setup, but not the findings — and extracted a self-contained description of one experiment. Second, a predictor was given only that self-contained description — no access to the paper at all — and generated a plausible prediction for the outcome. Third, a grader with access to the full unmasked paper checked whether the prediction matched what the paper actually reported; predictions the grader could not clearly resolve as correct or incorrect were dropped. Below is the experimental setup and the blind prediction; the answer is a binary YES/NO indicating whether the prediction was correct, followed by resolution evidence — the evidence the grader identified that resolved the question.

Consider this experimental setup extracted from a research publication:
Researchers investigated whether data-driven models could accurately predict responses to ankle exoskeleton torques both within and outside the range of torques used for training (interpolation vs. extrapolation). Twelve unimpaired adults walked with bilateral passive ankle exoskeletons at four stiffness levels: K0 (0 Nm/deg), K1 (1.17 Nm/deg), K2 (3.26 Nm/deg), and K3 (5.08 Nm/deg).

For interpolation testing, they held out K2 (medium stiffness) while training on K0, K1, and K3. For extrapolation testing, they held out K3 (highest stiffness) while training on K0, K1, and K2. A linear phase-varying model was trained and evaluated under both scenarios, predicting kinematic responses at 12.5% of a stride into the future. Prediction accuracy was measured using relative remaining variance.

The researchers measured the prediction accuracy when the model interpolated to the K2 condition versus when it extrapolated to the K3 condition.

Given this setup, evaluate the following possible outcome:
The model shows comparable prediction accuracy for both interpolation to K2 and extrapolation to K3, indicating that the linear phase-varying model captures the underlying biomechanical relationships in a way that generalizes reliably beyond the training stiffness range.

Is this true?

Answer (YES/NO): YES